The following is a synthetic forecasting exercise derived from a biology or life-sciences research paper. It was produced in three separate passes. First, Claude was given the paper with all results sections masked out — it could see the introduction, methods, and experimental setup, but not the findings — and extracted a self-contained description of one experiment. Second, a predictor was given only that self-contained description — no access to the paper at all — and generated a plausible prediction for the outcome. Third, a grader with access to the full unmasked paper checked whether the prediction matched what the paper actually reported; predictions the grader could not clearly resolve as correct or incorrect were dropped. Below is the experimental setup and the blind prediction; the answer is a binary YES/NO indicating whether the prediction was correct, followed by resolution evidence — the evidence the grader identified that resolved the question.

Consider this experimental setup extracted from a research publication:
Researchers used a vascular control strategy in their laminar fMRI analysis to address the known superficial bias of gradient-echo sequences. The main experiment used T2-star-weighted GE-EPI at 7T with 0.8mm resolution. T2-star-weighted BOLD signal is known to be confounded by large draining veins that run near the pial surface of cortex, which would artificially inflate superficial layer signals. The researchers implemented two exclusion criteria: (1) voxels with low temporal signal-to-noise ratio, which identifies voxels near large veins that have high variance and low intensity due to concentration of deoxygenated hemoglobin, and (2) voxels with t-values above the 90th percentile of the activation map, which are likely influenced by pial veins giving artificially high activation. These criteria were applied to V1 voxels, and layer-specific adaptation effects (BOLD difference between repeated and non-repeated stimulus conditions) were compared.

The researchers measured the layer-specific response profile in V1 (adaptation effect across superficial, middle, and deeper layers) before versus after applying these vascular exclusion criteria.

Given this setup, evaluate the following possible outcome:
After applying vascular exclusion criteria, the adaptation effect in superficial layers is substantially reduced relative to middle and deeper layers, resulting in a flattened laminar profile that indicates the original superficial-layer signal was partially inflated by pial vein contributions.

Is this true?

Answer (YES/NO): NO